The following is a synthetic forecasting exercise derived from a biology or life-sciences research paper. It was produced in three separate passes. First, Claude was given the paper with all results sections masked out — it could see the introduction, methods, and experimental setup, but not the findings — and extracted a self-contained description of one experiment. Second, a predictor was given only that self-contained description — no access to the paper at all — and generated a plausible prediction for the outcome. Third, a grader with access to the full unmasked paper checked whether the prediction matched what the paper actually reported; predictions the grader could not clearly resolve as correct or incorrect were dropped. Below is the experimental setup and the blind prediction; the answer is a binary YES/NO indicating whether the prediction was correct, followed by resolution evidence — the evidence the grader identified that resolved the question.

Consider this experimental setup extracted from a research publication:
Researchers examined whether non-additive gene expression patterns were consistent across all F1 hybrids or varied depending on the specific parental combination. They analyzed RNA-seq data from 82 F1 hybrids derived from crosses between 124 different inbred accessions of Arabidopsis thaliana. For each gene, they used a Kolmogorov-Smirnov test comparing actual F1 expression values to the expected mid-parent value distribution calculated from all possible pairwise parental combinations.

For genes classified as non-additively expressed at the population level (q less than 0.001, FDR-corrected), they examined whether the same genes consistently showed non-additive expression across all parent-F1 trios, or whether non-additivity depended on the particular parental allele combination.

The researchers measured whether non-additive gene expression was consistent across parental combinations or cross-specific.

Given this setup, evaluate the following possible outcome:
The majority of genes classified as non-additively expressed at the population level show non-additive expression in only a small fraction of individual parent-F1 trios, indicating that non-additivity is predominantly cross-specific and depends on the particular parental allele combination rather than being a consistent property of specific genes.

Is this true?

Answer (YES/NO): NO